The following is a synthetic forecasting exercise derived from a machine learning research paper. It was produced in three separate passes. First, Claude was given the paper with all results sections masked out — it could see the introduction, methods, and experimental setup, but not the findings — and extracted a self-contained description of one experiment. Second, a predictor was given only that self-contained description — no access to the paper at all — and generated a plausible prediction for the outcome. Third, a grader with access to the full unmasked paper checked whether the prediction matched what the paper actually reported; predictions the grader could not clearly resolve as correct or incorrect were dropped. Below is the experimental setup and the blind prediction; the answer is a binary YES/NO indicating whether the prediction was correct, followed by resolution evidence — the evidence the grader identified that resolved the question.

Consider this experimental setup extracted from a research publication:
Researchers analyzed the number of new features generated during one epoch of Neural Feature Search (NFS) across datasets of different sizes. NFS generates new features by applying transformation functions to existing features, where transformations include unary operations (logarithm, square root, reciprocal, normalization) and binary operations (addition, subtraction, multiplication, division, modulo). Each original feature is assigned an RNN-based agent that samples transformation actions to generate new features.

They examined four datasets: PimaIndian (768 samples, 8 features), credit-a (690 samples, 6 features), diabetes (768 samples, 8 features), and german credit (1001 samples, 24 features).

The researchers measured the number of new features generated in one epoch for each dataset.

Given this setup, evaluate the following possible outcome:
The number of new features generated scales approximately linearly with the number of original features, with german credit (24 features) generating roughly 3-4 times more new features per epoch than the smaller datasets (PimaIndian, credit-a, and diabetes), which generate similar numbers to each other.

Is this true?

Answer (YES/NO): YES